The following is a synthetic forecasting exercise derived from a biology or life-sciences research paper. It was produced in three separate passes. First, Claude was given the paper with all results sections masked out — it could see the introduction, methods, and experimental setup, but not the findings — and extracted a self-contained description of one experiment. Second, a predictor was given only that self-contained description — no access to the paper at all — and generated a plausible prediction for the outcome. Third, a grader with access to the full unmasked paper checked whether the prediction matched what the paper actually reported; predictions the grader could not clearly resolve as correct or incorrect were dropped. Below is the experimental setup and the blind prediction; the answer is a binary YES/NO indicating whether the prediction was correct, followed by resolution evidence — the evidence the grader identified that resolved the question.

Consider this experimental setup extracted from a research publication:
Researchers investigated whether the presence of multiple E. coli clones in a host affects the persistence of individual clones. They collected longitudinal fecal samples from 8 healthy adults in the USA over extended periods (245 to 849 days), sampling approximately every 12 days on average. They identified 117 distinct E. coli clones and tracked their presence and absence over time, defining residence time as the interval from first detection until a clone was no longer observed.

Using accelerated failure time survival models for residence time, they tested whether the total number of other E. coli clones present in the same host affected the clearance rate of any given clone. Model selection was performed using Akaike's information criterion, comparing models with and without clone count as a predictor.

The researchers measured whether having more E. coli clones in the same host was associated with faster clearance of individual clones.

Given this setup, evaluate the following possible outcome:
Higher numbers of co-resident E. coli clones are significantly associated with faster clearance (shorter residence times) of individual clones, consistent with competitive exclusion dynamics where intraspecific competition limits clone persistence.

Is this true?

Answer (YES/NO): YES